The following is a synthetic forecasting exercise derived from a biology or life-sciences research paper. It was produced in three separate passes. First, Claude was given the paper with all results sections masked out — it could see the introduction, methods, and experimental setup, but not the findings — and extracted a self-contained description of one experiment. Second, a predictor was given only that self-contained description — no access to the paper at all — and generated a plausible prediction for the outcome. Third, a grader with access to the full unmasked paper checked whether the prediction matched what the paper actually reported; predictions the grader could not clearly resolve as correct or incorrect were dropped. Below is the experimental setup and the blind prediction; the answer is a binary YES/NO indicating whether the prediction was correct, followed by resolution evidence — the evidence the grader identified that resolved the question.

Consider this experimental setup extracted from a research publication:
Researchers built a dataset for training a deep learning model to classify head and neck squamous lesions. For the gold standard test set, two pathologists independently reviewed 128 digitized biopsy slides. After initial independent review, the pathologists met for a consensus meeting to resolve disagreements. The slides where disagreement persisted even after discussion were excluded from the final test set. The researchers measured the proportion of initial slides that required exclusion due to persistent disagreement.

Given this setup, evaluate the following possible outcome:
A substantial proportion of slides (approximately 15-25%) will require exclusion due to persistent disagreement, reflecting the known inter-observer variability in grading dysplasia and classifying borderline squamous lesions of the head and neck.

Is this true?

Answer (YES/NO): NO